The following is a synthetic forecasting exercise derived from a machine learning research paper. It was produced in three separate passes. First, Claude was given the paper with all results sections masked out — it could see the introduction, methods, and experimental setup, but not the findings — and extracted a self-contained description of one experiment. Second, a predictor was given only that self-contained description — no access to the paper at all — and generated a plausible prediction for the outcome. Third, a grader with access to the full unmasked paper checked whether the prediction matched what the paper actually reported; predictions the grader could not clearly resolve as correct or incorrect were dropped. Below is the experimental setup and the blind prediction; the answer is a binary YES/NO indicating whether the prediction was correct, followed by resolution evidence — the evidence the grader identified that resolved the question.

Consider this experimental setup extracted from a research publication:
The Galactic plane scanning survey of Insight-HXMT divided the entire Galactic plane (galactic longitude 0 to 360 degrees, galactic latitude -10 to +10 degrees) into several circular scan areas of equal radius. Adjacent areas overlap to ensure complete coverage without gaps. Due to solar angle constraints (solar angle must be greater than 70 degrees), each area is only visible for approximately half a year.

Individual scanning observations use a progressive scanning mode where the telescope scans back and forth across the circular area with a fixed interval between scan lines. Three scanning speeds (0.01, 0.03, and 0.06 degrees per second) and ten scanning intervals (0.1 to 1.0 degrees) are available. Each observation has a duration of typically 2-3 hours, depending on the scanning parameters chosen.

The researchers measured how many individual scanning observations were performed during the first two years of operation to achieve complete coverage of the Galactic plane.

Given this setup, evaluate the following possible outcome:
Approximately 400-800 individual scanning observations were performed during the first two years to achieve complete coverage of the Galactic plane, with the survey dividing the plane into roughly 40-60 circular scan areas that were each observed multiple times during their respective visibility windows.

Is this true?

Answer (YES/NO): NO